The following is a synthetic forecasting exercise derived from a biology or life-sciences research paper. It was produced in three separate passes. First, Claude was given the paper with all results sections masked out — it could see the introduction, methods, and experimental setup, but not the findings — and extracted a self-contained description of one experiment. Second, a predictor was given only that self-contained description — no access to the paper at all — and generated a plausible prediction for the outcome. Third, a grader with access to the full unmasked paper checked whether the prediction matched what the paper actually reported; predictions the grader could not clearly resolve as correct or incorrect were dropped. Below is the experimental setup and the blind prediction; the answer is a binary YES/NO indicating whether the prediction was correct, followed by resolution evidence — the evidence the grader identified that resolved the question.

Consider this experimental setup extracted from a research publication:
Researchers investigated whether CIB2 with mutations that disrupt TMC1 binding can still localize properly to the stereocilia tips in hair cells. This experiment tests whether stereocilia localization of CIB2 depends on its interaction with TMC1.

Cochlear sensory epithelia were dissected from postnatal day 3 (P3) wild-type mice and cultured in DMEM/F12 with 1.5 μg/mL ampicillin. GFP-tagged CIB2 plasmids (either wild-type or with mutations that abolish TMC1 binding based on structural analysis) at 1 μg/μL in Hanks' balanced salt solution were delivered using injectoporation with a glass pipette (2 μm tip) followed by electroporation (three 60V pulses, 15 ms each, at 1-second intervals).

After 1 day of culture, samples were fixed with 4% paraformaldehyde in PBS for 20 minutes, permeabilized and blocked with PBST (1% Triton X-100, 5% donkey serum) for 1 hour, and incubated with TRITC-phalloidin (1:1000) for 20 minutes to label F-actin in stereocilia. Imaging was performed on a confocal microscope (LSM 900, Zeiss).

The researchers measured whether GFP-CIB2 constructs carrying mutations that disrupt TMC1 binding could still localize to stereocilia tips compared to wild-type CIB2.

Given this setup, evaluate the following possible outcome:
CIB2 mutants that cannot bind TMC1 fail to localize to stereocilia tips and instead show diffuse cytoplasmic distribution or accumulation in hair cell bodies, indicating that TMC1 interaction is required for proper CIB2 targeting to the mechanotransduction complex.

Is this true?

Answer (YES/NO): NO